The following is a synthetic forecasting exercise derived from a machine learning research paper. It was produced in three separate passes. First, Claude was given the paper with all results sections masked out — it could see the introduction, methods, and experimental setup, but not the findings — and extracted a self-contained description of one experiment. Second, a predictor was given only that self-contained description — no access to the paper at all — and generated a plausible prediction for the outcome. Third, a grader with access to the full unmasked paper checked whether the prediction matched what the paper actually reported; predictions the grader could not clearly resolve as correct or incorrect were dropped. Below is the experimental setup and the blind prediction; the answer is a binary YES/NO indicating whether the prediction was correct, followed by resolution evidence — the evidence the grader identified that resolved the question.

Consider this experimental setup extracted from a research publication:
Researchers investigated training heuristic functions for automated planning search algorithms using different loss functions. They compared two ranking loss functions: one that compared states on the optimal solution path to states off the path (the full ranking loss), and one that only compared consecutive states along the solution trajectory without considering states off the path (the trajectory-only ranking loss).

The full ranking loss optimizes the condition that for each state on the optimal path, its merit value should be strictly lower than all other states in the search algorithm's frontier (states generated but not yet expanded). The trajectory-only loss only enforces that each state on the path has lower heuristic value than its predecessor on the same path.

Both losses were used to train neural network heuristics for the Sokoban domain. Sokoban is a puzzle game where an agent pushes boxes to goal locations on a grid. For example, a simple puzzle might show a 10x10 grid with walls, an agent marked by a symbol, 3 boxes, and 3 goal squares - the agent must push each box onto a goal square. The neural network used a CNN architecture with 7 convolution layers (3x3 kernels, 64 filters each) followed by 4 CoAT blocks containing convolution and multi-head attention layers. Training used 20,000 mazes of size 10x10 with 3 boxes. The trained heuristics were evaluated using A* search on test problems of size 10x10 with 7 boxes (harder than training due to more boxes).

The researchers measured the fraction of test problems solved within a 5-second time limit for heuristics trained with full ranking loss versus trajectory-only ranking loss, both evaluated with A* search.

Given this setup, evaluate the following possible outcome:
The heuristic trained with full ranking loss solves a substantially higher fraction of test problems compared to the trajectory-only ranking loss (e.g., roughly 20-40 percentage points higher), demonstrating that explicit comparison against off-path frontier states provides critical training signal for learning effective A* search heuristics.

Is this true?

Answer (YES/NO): NO